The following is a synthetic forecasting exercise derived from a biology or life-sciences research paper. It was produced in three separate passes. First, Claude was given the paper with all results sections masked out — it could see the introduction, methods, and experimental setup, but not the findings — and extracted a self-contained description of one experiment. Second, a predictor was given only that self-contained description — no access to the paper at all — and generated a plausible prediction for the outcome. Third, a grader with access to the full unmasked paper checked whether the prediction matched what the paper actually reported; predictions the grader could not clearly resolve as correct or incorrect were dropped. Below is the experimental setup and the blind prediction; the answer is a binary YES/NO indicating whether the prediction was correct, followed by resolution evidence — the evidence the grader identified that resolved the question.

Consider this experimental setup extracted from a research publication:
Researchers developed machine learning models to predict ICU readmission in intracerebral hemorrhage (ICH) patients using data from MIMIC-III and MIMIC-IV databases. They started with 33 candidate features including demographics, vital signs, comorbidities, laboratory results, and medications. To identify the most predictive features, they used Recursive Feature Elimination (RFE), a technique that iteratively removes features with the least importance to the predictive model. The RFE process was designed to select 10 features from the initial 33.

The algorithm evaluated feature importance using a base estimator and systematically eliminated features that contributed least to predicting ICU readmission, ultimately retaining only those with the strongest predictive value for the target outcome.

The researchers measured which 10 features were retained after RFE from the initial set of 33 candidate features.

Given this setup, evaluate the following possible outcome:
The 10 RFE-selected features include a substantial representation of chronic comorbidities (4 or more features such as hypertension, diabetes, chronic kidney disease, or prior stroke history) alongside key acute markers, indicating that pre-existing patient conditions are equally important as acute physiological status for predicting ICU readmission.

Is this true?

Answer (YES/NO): NO